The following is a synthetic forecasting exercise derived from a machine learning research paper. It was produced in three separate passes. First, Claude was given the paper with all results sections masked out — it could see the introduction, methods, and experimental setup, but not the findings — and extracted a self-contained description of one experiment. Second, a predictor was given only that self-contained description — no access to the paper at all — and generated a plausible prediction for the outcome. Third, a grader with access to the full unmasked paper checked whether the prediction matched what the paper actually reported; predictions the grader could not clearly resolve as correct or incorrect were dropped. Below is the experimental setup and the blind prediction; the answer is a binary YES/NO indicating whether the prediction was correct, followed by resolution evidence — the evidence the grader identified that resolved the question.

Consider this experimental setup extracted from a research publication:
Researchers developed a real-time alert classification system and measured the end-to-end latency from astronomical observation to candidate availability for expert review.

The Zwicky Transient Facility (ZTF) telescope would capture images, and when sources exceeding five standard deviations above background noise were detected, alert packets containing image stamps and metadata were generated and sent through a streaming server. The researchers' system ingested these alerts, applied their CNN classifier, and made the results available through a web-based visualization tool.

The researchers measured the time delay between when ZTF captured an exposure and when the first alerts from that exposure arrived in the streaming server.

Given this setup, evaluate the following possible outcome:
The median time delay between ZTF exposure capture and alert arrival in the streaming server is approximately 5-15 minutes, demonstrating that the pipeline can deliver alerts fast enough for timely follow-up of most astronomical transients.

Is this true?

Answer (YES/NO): YES